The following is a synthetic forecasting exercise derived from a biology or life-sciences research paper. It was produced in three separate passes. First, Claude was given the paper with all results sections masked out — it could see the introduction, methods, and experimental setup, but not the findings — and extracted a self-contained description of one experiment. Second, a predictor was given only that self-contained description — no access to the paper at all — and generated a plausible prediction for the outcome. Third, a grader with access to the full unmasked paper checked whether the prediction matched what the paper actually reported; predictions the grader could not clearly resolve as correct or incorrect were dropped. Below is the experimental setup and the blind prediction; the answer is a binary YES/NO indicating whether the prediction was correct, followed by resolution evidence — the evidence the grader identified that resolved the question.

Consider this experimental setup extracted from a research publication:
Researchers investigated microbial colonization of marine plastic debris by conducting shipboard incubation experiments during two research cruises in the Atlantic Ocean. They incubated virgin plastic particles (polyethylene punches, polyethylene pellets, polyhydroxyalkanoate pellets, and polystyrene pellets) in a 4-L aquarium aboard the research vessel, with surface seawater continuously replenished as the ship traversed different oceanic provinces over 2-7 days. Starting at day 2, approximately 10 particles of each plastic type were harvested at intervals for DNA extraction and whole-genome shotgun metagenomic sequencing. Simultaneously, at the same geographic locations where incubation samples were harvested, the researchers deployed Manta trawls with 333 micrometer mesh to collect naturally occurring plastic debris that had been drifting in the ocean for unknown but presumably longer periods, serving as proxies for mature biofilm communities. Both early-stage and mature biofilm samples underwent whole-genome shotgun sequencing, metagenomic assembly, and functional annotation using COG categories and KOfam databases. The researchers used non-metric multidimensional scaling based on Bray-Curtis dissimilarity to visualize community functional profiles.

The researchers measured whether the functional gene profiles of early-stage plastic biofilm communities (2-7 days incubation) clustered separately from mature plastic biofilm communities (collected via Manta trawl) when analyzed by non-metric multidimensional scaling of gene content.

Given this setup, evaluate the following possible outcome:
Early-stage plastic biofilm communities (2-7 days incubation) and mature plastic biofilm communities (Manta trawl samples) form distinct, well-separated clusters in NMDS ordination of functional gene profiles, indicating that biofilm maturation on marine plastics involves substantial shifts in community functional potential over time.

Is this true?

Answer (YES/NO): YES